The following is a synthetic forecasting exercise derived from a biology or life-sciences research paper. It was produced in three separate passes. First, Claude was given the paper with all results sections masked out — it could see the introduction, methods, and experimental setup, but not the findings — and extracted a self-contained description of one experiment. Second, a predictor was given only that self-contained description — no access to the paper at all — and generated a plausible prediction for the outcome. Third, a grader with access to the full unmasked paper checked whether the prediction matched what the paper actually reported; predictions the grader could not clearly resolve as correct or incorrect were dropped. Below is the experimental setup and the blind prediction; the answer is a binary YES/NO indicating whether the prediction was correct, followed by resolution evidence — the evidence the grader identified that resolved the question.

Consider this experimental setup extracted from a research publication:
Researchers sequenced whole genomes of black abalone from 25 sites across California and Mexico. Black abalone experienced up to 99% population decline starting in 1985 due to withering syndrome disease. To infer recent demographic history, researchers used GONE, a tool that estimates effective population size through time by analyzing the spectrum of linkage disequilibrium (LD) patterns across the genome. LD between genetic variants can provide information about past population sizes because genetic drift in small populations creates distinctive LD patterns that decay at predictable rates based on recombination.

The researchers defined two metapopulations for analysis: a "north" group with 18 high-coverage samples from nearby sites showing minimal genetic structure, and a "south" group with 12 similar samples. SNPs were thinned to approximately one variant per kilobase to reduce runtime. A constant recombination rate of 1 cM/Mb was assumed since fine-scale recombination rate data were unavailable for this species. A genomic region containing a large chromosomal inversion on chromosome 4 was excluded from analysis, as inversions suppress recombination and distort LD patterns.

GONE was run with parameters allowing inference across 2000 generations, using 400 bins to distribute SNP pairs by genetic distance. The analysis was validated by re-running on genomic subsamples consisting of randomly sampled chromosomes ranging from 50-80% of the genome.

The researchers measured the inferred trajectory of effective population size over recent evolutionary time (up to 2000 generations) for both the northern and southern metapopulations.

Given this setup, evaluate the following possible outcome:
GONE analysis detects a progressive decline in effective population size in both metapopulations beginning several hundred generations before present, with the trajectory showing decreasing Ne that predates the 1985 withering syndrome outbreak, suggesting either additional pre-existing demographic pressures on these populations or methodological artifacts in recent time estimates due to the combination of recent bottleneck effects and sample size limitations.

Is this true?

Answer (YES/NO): NO